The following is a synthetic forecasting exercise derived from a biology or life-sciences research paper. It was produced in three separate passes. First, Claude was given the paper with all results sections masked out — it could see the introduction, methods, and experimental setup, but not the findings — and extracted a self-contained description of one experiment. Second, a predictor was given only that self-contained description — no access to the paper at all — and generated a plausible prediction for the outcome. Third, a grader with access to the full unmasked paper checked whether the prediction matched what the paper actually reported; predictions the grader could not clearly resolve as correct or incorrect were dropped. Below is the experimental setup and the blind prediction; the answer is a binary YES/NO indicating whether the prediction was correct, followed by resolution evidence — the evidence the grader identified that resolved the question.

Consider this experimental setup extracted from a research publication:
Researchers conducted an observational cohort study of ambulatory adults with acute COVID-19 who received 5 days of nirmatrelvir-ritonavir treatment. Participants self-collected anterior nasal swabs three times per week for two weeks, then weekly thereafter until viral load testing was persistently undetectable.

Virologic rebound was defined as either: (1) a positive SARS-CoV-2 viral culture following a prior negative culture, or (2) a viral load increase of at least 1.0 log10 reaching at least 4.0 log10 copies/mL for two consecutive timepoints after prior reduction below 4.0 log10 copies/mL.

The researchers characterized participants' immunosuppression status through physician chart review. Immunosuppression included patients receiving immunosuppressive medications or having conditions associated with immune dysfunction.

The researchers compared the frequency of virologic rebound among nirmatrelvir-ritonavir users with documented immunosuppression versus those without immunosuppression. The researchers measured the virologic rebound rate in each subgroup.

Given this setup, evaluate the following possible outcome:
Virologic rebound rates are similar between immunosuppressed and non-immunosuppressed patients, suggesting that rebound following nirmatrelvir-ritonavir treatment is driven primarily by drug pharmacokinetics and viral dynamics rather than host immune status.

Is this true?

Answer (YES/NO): YES